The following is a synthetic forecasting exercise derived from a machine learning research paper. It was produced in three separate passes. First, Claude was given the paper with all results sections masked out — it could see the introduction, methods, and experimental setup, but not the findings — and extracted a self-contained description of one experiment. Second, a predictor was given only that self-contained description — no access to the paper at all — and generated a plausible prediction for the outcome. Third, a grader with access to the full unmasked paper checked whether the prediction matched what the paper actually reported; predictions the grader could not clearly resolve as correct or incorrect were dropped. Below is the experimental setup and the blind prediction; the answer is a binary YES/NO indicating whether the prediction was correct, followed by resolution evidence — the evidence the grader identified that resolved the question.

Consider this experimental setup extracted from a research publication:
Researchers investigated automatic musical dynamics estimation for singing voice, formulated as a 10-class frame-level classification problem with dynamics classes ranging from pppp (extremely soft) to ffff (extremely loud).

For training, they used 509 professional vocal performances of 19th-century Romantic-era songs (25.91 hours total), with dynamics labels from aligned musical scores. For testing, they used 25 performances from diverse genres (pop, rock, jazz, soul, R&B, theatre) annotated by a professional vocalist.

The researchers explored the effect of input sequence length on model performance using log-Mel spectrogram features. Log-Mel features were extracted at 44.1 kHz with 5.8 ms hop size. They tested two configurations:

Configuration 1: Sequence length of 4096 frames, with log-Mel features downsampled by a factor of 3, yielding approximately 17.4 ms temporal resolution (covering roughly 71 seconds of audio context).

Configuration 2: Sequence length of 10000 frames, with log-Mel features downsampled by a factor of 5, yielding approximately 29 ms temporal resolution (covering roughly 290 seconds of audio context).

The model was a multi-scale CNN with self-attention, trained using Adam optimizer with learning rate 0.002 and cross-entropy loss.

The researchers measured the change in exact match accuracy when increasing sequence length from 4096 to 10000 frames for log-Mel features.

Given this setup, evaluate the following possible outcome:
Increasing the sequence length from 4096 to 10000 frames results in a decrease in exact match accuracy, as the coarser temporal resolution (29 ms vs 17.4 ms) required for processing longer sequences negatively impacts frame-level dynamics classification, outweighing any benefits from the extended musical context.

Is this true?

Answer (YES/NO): NO